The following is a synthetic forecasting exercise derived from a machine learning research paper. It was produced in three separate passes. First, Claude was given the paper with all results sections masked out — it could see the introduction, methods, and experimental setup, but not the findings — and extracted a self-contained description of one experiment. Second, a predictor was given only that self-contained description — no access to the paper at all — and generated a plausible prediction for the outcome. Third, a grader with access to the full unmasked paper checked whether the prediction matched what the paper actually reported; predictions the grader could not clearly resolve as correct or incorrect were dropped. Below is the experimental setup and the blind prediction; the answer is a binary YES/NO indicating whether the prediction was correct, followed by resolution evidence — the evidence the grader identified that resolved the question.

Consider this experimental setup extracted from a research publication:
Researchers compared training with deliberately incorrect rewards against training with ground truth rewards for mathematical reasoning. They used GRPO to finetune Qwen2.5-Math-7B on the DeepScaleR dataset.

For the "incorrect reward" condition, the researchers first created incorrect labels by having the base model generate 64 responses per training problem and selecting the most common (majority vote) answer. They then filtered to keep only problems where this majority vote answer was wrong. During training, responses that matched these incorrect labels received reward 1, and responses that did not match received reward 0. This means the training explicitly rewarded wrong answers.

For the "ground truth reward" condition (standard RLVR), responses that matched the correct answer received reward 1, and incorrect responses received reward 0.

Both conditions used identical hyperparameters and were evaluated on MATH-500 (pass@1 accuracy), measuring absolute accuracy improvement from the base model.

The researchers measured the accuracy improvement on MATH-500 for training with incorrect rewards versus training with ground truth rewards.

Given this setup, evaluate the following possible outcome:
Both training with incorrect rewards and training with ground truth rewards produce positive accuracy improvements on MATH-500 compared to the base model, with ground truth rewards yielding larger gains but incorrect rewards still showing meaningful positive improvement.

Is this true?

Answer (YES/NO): YES